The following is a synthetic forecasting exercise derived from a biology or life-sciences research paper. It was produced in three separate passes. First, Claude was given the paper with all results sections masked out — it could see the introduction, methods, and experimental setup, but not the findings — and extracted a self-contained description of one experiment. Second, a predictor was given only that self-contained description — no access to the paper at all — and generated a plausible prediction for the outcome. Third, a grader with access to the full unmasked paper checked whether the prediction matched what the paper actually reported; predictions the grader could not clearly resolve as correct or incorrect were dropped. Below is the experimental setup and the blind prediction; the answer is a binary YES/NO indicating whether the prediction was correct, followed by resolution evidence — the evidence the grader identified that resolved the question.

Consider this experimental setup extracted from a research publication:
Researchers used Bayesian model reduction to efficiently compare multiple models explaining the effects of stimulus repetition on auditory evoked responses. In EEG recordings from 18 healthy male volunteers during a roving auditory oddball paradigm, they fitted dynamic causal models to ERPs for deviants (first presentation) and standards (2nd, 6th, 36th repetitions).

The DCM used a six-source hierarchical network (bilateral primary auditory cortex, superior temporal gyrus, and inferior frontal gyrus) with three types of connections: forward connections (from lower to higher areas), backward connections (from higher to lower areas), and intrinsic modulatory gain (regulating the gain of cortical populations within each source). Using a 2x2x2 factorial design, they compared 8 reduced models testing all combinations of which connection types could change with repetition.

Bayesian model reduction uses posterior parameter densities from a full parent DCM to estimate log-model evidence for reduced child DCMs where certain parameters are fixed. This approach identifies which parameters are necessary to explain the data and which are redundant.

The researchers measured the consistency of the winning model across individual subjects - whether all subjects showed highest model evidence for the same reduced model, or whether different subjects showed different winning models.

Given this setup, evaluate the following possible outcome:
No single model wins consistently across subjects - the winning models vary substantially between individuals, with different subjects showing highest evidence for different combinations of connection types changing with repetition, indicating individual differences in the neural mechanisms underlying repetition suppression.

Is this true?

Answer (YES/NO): NO